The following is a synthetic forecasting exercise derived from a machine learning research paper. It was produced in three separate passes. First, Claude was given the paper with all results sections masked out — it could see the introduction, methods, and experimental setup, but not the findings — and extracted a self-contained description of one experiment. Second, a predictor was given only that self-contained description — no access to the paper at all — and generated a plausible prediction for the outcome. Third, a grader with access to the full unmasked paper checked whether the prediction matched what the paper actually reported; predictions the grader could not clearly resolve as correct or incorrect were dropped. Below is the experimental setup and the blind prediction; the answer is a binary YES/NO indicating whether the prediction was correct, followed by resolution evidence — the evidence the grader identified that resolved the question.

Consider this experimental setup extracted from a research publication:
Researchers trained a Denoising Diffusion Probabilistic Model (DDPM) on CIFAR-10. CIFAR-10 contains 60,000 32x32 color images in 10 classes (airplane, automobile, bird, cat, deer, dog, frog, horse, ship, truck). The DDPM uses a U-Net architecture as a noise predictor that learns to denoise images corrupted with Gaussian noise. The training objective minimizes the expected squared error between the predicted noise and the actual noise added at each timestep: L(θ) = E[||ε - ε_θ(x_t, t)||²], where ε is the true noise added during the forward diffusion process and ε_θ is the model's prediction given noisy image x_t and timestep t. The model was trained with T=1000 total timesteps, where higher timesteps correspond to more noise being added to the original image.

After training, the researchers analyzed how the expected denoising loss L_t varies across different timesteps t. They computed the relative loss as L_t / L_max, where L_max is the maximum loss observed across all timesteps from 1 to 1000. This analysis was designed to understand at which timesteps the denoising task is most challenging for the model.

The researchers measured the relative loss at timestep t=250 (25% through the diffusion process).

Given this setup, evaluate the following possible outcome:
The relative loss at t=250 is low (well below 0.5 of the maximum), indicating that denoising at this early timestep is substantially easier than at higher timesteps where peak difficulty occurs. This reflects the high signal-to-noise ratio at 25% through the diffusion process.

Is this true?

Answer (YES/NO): NO